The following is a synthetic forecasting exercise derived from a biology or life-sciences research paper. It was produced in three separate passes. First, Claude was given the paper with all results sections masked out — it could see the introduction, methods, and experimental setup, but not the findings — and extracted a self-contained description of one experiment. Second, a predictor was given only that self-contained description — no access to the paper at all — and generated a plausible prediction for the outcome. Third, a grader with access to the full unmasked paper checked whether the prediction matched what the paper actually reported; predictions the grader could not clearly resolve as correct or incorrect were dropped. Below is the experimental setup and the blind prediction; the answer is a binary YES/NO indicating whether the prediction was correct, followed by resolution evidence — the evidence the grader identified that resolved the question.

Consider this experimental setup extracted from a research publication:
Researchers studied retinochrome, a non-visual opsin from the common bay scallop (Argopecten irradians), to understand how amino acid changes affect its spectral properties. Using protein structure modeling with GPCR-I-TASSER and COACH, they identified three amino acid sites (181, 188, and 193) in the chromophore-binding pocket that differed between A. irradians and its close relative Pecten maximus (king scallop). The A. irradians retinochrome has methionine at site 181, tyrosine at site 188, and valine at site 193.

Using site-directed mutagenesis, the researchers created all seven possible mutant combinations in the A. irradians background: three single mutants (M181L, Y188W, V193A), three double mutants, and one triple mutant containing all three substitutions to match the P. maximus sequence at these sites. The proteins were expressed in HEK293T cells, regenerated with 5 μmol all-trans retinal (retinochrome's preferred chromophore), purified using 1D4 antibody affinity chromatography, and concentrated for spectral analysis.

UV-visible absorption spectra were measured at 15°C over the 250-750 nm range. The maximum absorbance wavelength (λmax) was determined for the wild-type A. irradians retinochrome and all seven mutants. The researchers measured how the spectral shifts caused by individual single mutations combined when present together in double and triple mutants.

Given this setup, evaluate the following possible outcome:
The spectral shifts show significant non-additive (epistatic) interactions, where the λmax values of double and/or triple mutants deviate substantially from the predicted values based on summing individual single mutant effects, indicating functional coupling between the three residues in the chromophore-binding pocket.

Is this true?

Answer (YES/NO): YES